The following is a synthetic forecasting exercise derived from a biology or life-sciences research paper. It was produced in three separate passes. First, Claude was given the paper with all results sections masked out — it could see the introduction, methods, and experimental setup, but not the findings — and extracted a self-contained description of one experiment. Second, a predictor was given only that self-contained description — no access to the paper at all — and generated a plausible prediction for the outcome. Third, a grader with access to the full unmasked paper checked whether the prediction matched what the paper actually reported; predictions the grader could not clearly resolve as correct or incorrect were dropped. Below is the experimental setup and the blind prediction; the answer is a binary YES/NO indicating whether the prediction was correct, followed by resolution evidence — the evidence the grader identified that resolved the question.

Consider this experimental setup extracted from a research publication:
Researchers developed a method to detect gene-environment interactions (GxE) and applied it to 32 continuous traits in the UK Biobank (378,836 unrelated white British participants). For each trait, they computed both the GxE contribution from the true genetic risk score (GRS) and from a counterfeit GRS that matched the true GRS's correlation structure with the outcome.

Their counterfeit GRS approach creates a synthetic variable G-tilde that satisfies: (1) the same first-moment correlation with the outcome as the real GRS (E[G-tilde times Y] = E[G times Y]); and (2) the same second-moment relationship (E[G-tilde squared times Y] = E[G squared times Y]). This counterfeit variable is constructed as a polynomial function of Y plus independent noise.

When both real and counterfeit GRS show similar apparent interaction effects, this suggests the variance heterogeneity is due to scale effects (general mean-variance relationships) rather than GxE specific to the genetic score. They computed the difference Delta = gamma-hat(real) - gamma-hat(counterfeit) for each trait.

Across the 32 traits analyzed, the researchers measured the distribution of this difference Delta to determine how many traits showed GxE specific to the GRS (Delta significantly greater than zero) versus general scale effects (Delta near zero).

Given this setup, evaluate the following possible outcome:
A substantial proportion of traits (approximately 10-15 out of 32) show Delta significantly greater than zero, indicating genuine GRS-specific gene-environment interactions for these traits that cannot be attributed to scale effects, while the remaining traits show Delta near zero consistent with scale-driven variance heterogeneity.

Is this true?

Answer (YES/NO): NO